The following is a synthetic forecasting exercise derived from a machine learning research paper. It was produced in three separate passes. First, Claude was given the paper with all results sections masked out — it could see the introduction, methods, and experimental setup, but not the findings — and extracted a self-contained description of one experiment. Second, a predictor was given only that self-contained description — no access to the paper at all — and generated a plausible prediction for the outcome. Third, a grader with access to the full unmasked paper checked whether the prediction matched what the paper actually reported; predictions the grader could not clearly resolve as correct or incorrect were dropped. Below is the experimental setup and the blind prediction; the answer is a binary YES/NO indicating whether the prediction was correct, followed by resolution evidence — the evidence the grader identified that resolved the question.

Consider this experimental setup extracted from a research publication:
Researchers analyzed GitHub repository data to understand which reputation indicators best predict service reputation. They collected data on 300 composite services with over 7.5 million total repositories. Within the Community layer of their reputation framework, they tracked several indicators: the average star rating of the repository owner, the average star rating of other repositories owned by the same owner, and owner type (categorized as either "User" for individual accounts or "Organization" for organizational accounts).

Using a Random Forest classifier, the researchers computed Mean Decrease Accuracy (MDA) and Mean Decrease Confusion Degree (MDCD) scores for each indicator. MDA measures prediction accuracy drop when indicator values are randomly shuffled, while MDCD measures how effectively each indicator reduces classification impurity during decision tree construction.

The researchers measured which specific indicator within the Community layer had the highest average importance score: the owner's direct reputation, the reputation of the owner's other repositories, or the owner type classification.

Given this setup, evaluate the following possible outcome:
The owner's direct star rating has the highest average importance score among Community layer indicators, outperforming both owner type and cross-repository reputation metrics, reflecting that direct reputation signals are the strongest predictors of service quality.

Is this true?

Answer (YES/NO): NO